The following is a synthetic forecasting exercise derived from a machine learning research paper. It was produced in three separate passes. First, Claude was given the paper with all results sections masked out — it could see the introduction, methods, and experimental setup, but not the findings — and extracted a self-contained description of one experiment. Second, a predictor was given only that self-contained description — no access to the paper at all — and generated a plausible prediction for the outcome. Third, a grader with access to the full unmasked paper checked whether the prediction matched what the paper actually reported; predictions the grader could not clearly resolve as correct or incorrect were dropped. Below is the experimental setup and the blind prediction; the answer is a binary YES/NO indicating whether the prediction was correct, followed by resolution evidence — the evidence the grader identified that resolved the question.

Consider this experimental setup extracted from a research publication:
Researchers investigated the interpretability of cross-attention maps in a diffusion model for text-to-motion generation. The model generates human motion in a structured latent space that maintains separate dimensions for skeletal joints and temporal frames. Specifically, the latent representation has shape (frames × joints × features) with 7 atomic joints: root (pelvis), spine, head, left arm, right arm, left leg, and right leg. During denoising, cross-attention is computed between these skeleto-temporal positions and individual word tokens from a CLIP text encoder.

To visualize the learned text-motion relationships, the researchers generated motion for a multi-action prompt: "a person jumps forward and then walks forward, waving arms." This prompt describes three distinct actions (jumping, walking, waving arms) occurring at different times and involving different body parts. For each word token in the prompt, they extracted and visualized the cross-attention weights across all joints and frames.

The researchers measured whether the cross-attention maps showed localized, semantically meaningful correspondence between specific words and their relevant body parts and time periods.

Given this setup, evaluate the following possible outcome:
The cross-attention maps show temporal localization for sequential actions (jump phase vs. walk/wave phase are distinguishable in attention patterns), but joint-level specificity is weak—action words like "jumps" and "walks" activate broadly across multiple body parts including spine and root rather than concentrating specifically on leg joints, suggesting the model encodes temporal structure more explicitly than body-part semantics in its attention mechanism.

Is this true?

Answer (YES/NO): NO